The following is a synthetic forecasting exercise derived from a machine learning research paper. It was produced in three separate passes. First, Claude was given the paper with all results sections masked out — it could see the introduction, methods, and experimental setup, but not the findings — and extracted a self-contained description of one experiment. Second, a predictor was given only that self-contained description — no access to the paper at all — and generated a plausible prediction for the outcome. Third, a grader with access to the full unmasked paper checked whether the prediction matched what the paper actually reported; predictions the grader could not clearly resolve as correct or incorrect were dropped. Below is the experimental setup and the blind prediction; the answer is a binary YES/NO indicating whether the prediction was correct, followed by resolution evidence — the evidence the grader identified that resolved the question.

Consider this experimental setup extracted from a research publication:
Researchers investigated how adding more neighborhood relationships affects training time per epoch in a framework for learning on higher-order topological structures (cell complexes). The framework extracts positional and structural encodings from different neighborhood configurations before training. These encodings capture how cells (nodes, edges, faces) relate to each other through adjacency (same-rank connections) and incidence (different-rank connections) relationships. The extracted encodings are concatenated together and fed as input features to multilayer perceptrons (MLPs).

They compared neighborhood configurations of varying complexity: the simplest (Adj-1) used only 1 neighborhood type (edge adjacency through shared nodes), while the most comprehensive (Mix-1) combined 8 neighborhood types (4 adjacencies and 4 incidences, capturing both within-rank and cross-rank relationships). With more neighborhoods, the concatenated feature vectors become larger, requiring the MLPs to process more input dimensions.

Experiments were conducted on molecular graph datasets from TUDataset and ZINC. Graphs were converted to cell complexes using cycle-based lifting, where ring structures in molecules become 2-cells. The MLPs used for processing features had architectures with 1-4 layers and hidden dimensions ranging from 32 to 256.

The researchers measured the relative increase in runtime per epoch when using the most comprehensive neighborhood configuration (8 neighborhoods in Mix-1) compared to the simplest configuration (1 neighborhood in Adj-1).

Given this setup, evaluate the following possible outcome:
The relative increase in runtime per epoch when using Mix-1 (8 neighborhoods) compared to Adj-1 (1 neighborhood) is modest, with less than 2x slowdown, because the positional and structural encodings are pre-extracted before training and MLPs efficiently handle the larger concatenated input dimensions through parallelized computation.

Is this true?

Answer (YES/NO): YES